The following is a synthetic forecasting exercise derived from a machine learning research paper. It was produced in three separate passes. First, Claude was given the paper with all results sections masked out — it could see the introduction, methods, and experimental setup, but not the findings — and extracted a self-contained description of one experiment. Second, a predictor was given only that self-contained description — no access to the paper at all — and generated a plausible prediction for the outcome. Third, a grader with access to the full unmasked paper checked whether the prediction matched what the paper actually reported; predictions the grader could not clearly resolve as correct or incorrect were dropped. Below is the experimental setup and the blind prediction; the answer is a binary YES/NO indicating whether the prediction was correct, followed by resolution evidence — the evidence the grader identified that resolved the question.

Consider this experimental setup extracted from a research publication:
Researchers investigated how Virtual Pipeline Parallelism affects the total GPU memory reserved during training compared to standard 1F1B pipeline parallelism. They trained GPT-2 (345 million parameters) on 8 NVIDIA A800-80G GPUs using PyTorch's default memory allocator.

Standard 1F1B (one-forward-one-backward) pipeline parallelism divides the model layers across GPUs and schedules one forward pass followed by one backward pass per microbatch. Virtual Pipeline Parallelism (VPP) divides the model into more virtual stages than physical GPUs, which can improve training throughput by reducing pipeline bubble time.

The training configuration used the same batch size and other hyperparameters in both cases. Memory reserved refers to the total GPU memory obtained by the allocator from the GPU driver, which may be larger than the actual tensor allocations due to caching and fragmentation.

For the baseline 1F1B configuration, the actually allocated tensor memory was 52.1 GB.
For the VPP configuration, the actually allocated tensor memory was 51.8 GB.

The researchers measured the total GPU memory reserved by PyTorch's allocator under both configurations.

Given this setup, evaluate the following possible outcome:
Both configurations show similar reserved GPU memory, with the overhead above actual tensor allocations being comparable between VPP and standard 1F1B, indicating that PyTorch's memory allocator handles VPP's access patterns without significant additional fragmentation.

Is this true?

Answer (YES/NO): NO